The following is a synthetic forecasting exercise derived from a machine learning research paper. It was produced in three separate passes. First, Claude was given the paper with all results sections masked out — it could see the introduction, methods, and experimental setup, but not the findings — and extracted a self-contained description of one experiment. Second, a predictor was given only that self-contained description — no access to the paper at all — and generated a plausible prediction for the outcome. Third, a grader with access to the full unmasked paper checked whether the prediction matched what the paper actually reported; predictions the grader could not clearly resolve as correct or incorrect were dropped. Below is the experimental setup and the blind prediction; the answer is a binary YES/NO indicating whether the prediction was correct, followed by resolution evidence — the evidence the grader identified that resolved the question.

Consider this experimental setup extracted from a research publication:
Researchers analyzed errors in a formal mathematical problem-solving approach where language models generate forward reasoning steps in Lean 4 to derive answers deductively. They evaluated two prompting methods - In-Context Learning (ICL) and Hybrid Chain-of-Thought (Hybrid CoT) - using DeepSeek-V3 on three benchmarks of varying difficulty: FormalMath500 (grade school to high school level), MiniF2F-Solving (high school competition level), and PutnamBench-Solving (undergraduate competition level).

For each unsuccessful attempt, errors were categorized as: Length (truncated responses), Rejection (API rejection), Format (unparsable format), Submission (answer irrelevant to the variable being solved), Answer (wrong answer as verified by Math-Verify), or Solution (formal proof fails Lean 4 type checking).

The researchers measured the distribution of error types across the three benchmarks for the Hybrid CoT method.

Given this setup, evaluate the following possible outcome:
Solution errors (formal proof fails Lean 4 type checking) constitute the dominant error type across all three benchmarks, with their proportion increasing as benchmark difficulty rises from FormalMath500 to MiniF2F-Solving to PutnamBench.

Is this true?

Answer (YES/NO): NO